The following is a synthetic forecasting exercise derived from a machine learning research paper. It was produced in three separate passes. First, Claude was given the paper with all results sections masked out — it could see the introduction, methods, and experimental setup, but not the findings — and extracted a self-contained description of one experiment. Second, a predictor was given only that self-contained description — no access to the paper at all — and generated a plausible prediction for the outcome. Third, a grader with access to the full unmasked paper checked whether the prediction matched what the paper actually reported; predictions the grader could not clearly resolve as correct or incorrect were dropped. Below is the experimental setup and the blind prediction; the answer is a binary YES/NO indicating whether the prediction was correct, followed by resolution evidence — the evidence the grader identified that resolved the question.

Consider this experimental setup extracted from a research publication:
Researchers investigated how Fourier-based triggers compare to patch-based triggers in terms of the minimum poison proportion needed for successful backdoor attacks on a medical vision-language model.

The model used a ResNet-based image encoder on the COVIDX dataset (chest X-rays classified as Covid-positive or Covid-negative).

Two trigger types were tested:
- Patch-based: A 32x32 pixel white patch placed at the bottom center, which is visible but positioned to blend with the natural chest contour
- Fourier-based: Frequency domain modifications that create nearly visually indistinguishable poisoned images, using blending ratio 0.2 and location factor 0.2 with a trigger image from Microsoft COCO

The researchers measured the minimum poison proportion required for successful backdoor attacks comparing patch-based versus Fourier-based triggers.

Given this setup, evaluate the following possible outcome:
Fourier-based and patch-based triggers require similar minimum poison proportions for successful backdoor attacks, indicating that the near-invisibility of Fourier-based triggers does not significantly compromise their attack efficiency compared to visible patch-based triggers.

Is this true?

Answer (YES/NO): NO